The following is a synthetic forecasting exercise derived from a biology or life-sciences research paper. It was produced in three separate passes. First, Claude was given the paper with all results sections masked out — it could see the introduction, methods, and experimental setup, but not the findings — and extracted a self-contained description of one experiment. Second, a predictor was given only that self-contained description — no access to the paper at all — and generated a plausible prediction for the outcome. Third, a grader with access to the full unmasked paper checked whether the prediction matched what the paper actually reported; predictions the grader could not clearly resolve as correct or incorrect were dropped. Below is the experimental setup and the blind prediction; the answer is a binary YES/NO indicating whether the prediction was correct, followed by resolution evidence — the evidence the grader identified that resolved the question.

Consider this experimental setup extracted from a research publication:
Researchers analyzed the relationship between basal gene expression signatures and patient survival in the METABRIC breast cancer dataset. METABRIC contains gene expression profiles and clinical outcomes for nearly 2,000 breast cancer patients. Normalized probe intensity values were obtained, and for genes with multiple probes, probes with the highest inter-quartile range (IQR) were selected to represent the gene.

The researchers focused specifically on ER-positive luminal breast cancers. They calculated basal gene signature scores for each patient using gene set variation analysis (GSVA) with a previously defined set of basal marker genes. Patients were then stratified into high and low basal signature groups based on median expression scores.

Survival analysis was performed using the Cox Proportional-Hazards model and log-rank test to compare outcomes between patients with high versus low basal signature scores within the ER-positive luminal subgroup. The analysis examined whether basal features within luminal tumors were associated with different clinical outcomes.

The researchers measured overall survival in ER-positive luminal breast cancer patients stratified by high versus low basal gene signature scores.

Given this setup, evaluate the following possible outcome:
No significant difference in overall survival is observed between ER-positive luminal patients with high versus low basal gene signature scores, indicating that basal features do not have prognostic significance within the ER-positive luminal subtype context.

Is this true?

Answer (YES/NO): NO